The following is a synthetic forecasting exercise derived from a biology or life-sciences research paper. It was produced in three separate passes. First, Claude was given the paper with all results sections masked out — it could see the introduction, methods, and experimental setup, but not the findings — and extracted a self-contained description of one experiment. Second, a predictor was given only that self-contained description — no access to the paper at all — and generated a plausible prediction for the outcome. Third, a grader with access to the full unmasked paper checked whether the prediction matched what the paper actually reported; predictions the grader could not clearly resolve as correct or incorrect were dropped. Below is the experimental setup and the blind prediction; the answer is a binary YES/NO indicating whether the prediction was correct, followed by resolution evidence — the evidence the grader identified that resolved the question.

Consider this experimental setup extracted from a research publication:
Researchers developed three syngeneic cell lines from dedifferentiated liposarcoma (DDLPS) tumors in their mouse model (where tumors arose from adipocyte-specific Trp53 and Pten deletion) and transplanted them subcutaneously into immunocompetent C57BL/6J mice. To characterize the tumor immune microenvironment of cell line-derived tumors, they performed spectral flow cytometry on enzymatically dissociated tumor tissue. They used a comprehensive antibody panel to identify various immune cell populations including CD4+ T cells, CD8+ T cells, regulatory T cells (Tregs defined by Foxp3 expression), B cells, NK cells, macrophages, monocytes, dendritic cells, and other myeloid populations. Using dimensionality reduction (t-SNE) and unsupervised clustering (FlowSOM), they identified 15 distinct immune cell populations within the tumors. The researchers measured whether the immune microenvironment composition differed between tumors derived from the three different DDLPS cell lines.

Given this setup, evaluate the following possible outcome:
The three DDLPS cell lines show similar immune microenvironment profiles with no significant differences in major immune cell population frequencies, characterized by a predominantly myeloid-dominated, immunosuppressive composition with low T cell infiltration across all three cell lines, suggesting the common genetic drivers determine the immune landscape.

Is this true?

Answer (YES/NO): NO